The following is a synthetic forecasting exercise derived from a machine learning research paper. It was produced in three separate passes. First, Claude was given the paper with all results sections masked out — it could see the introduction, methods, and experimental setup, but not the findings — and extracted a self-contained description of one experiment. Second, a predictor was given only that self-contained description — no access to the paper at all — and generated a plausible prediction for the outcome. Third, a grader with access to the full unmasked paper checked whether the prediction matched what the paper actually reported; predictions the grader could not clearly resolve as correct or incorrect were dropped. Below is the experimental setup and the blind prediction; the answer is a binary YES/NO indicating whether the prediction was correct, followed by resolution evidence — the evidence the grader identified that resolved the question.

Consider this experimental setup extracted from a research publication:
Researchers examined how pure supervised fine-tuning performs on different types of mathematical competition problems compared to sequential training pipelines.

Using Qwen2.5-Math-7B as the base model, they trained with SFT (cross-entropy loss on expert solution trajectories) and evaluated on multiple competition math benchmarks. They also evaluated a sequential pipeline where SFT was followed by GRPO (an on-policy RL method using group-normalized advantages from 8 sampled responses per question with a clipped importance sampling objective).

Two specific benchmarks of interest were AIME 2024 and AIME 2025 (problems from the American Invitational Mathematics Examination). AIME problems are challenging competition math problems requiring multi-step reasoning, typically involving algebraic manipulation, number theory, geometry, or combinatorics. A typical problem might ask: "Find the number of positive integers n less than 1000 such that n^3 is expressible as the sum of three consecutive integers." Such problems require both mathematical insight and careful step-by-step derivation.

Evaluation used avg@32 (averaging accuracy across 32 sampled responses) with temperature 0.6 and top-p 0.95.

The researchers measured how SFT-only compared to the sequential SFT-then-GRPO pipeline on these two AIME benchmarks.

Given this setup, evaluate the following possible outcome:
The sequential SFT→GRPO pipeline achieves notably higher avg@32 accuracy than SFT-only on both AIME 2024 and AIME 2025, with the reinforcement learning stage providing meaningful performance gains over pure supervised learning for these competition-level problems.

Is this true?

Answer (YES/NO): NO